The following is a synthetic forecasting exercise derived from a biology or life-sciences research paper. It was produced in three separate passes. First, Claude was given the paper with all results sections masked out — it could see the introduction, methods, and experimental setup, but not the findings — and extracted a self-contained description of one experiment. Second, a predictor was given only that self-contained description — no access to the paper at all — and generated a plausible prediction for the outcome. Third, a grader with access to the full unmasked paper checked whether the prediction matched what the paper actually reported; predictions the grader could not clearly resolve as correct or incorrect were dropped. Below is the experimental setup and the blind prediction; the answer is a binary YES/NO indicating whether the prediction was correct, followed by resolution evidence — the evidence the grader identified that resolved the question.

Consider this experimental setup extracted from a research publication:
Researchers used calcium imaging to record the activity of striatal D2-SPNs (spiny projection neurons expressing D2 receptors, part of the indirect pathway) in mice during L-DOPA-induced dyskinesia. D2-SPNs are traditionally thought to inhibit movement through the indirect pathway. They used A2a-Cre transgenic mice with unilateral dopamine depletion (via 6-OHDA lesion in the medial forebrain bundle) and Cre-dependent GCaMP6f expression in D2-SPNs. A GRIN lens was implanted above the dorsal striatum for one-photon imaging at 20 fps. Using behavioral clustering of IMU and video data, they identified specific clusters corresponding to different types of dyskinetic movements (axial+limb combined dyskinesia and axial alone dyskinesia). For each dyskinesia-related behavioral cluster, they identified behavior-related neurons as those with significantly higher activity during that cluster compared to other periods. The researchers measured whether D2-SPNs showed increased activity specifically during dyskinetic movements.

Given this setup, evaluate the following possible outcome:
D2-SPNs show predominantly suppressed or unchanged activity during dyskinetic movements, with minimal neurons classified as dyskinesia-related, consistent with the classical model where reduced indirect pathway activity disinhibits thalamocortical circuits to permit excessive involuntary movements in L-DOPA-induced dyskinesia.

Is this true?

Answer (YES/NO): NO